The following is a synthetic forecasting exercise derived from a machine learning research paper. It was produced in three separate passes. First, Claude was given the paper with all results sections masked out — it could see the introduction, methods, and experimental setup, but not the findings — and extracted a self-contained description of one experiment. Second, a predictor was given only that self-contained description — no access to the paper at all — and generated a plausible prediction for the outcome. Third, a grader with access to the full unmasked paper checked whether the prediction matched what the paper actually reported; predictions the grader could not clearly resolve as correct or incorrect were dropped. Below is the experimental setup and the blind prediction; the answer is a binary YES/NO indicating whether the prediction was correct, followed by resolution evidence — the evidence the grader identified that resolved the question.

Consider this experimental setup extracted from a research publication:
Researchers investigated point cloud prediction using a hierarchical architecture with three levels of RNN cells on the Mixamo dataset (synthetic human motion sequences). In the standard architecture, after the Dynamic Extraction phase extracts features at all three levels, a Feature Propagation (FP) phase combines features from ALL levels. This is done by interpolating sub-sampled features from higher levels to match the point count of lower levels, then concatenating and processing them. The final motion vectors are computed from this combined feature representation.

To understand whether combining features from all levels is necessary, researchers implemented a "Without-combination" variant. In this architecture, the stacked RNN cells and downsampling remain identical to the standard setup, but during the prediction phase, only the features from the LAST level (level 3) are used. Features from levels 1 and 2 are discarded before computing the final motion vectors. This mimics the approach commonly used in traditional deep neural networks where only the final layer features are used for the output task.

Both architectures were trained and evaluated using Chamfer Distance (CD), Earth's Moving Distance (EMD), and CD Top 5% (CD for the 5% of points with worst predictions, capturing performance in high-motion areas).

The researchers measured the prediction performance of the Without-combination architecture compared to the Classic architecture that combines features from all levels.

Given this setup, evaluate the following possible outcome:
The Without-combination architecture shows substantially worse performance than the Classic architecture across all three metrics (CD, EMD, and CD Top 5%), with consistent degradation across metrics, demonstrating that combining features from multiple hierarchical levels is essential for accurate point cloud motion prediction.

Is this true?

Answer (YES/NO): NO